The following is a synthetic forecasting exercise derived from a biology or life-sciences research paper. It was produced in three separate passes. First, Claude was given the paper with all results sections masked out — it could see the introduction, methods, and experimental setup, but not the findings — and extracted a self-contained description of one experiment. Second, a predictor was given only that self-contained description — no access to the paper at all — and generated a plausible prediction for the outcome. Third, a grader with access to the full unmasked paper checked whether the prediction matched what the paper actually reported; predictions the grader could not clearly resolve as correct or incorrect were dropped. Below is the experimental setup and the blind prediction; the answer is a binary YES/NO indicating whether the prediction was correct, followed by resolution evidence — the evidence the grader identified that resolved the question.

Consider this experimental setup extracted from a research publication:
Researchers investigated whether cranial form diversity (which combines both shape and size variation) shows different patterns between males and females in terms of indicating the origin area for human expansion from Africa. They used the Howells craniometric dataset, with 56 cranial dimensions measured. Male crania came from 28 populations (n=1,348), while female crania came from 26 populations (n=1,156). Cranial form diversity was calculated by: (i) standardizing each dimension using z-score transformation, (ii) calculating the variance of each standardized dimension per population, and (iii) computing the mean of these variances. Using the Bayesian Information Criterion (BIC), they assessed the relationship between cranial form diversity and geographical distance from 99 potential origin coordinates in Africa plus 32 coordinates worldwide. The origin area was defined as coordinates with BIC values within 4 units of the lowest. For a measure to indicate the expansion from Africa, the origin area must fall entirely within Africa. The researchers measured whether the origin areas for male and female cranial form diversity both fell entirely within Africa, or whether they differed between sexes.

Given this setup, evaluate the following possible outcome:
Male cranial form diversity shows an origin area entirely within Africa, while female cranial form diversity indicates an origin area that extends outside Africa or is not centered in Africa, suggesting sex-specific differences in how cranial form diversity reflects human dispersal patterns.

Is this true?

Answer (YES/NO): NO